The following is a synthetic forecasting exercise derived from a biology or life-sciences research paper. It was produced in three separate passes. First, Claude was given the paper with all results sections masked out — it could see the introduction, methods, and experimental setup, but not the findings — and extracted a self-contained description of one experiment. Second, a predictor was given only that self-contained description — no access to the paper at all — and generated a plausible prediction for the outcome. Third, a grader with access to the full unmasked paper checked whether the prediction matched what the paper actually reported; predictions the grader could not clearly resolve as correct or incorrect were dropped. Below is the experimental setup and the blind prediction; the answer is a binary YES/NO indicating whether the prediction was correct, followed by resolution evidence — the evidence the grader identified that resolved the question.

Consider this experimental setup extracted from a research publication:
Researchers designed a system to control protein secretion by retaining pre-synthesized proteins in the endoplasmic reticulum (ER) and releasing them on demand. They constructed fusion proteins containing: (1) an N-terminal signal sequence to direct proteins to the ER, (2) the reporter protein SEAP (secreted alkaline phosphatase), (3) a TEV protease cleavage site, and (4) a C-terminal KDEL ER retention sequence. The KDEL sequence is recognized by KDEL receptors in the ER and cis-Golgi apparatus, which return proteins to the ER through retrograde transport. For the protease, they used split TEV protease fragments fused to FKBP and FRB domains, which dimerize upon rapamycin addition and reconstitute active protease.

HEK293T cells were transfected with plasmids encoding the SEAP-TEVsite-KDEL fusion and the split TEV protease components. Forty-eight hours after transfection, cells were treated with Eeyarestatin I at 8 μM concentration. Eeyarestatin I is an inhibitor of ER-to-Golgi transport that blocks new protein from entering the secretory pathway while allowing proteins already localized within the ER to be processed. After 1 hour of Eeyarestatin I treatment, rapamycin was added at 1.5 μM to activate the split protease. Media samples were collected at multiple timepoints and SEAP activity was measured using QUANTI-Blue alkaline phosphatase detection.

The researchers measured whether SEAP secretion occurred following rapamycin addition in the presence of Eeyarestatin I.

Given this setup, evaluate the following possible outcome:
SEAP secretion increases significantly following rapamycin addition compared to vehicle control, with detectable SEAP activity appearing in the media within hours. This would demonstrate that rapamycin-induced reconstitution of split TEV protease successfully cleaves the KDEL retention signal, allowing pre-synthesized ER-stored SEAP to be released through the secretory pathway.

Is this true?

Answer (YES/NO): YES